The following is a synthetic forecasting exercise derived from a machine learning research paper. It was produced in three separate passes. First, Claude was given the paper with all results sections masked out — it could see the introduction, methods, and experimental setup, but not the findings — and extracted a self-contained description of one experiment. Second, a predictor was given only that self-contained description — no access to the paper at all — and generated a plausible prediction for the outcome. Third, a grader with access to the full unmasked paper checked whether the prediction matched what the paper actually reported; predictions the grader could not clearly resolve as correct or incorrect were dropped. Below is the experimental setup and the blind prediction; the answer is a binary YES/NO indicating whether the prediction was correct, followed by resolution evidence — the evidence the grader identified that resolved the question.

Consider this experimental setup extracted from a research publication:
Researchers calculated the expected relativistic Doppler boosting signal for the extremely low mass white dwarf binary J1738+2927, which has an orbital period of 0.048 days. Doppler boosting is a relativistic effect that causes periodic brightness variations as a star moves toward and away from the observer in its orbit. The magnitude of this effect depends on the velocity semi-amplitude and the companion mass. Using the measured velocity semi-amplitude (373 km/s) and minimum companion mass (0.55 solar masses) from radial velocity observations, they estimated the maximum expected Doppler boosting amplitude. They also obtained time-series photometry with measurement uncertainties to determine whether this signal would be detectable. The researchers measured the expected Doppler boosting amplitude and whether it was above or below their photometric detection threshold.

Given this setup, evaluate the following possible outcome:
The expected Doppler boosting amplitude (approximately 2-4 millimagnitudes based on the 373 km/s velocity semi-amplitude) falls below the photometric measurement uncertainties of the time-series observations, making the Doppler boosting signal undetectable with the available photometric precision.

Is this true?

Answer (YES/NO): YES